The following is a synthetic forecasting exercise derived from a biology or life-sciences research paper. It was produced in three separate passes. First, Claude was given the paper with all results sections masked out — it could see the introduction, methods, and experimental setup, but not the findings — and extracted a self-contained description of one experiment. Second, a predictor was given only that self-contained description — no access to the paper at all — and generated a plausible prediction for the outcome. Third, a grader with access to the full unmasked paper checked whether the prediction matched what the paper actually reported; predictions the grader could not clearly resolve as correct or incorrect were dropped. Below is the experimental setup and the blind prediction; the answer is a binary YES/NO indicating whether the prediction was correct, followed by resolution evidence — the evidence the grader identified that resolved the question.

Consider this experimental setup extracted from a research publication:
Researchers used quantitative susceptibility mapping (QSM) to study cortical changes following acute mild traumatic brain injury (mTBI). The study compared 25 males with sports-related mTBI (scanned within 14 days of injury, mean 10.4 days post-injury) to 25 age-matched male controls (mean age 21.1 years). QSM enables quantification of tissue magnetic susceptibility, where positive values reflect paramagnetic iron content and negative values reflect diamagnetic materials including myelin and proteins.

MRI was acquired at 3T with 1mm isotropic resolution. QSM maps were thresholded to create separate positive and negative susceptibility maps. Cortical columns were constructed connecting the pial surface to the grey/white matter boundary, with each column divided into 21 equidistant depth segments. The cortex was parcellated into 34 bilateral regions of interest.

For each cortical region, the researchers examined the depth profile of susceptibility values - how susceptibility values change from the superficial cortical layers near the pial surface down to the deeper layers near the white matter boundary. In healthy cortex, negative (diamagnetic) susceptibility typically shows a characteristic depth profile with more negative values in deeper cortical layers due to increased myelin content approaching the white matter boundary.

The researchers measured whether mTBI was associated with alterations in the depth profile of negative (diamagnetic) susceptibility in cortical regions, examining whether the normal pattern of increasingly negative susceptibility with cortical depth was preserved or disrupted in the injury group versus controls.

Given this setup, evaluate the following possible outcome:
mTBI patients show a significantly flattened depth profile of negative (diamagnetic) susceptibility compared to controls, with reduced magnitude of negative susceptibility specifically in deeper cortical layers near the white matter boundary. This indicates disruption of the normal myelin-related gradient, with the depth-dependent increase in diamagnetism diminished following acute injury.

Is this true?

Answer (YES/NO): NO